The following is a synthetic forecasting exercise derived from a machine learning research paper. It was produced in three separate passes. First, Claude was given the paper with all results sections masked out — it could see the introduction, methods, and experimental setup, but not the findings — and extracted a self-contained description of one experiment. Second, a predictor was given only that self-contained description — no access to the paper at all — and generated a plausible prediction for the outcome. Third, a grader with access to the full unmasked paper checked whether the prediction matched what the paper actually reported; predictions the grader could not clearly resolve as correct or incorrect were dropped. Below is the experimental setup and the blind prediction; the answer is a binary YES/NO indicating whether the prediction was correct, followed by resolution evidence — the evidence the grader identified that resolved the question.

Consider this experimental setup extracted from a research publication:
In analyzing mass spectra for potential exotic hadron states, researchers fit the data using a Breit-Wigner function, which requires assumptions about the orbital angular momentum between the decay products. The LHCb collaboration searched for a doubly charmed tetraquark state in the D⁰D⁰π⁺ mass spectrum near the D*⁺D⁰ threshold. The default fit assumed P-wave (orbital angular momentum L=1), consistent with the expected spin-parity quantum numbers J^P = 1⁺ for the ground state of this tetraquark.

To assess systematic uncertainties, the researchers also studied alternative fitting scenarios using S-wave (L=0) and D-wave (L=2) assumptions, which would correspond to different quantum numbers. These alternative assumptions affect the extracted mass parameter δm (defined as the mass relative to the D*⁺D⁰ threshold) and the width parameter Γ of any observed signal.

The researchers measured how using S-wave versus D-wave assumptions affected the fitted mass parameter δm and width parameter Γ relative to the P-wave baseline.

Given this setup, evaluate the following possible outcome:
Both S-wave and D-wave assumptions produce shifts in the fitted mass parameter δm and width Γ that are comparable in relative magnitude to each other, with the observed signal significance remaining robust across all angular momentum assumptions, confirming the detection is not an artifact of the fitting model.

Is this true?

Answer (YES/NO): NO